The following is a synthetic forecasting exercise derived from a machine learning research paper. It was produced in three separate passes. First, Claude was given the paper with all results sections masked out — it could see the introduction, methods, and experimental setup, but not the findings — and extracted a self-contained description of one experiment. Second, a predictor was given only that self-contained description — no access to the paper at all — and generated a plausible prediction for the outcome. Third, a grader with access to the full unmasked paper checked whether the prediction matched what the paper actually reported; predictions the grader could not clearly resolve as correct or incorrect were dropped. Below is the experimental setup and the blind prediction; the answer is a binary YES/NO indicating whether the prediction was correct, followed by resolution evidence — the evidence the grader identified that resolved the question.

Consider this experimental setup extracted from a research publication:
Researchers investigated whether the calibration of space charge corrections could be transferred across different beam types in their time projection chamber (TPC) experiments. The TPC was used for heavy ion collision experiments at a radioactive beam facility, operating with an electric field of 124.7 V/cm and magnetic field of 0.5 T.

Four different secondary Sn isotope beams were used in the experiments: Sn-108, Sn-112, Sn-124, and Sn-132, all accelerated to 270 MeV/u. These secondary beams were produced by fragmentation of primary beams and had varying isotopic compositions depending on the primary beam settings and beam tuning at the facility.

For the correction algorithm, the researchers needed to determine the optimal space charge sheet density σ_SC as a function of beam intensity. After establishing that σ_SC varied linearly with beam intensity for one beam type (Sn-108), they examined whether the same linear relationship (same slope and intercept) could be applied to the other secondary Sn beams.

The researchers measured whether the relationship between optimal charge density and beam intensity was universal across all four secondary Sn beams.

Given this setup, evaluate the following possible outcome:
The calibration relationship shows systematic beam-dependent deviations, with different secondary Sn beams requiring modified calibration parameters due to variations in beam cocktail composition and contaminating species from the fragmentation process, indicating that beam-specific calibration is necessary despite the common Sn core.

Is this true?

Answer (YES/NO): YES